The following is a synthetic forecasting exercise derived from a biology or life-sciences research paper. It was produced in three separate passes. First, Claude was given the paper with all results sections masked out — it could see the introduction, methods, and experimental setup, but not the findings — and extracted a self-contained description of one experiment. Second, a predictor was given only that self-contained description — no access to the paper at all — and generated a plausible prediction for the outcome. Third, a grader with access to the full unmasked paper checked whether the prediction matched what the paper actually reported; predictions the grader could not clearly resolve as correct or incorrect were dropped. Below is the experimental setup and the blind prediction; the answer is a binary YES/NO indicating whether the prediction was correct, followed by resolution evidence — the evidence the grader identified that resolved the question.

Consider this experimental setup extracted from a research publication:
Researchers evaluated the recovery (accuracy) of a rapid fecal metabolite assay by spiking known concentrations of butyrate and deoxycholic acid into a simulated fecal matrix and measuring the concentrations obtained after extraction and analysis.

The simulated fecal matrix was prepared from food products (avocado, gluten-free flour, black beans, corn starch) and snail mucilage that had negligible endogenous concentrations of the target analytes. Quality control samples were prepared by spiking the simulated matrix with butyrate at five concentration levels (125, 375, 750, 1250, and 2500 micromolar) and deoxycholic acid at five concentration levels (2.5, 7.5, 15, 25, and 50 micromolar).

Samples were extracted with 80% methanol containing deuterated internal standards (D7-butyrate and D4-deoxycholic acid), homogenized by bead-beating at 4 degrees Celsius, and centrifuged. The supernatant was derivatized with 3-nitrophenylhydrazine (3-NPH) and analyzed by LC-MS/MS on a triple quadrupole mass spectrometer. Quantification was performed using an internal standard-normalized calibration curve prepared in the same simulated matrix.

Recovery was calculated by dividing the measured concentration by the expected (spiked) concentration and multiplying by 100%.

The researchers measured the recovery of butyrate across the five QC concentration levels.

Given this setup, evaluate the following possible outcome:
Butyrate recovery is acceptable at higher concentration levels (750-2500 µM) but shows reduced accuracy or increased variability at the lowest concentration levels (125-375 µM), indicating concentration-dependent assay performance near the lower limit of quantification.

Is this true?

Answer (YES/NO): NO